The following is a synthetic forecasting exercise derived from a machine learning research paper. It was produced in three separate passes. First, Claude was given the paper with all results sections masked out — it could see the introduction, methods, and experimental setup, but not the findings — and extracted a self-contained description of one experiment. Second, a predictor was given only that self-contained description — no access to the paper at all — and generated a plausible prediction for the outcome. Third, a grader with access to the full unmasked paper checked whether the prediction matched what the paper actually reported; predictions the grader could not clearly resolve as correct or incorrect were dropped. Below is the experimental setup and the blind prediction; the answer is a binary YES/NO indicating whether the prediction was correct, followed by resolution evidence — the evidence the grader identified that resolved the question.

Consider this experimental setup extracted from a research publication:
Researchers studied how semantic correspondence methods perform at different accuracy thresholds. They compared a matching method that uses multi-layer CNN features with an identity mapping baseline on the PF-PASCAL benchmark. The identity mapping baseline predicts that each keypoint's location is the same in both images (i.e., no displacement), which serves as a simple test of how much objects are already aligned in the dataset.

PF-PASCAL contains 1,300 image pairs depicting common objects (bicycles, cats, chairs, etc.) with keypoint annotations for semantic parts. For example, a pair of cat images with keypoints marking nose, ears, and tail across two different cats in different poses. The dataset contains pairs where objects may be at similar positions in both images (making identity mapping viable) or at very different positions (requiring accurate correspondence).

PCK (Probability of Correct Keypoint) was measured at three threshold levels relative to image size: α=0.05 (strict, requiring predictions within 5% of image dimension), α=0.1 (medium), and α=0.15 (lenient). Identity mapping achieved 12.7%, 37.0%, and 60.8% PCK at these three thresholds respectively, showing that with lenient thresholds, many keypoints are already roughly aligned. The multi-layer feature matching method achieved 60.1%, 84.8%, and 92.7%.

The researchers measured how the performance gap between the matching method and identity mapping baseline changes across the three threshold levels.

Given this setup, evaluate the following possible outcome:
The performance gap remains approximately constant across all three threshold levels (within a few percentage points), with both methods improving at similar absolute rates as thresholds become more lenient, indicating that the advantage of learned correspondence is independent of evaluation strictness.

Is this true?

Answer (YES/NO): NO